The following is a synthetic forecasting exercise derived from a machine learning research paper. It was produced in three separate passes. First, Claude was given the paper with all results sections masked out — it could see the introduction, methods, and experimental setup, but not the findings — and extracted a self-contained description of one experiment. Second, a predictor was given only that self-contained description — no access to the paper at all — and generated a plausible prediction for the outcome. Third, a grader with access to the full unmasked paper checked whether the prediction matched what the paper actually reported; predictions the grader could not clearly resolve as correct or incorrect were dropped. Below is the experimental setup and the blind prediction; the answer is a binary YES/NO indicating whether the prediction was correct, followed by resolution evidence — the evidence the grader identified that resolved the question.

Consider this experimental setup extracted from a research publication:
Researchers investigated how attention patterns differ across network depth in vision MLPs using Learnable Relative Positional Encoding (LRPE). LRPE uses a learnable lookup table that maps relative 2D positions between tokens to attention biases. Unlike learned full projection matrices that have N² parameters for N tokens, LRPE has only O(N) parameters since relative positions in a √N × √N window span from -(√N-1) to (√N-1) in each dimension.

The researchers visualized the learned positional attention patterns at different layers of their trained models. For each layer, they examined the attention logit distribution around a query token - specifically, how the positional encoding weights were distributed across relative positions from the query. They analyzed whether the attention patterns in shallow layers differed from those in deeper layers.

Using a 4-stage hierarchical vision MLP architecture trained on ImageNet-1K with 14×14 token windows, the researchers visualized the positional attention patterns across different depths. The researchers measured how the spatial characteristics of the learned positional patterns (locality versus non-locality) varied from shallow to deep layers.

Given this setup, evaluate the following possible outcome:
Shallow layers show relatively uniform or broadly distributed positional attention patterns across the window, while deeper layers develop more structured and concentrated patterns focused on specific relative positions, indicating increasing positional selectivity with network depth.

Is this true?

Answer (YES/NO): NO